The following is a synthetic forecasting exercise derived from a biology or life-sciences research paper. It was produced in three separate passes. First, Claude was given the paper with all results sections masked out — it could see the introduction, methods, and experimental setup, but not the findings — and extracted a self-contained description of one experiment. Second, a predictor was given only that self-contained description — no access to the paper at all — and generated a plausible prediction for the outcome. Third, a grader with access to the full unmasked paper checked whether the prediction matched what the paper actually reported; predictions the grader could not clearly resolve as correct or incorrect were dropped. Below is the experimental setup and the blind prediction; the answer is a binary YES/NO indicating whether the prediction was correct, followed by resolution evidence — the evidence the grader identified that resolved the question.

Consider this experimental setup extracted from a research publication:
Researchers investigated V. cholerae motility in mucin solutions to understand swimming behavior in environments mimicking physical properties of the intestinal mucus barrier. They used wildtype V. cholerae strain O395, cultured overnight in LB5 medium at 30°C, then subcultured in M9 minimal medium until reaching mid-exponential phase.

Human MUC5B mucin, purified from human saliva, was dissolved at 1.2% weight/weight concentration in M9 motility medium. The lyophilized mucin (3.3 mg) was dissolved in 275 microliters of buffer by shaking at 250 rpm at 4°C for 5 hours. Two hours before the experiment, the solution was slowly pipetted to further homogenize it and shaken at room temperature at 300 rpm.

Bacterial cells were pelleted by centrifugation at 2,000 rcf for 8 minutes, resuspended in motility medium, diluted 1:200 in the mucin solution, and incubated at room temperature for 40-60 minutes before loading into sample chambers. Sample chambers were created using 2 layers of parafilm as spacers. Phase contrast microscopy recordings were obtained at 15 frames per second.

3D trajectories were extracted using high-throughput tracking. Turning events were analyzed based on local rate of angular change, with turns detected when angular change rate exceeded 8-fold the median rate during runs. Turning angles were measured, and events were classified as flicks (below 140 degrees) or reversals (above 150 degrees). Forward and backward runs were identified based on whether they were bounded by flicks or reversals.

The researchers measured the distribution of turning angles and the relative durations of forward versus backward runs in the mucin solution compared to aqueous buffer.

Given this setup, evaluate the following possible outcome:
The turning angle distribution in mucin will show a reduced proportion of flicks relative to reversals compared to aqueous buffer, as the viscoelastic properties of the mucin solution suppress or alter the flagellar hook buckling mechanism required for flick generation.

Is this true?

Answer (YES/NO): NO